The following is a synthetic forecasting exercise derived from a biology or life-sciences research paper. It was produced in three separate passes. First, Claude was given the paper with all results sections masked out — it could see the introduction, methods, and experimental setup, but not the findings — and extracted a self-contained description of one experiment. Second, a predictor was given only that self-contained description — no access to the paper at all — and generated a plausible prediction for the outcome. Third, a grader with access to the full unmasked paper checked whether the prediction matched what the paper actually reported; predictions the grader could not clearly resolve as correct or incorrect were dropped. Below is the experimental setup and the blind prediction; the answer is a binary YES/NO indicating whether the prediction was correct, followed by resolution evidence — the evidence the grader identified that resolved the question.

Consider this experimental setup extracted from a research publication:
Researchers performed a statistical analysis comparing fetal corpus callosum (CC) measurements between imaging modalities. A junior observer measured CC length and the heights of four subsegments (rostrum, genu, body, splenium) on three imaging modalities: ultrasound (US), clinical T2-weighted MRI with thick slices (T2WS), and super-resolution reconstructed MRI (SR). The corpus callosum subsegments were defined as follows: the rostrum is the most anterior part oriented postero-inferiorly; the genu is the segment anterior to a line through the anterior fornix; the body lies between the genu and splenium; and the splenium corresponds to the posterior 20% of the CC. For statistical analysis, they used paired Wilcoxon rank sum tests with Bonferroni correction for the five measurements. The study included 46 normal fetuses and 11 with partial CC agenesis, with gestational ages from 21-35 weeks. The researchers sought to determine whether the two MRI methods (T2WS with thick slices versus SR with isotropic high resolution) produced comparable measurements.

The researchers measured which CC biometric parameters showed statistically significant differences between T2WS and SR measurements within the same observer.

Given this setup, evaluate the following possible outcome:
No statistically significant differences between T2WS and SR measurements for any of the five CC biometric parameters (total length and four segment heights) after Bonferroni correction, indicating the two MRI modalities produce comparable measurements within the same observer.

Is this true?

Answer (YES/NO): NO